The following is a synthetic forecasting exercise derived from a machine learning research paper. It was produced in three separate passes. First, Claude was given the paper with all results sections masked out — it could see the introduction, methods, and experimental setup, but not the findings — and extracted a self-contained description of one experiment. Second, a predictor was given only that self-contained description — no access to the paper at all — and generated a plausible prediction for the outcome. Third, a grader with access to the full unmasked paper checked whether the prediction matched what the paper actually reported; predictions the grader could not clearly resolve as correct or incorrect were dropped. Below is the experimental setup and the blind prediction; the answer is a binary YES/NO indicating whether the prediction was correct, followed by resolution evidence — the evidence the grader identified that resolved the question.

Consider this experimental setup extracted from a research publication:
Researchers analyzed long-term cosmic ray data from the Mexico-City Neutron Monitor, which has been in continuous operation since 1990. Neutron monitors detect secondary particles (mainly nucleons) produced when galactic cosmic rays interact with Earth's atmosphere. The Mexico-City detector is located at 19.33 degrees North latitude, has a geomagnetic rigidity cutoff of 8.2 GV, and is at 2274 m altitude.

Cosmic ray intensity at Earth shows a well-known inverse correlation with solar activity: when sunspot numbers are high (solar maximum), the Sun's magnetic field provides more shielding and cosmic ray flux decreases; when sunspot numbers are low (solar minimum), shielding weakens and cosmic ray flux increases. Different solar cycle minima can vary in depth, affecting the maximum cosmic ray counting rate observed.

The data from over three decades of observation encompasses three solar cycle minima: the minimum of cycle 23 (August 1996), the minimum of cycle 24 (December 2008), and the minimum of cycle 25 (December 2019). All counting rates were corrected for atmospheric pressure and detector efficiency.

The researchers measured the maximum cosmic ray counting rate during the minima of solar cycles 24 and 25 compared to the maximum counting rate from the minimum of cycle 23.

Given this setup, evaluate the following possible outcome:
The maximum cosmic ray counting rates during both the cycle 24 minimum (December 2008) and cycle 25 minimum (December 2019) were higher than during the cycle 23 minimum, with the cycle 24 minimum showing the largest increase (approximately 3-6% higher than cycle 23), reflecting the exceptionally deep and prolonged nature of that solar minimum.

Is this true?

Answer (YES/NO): NO